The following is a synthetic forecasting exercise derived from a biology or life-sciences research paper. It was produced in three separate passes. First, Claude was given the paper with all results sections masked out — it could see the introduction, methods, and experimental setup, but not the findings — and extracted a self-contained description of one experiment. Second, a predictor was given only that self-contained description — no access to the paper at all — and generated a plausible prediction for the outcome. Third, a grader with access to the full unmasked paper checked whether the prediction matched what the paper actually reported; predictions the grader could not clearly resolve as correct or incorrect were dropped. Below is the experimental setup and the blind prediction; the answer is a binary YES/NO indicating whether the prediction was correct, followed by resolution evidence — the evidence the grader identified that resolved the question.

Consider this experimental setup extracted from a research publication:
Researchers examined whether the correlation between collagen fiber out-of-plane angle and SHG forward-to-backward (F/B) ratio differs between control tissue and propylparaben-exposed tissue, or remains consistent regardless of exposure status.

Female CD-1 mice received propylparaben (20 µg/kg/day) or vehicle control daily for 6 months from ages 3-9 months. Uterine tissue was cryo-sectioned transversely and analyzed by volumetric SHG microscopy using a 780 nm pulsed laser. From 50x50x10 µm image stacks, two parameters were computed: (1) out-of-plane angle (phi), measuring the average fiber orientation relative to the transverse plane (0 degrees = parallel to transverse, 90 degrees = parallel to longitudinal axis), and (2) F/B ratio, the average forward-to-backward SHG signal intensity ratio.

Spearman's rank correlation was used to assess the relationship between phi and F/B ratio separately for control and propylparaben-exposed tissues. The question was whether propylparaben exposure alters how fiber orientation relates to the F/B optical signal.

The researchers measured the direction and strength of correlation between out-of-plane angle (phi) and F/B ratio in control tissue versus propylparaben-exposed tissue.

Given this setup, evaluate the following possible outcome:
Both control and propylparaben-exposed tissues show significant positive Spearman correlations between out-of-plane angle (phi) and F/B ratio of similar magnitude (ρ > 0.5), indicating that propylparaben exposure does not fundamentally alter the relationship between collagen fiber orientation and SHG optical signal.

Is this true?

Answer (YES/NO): NO